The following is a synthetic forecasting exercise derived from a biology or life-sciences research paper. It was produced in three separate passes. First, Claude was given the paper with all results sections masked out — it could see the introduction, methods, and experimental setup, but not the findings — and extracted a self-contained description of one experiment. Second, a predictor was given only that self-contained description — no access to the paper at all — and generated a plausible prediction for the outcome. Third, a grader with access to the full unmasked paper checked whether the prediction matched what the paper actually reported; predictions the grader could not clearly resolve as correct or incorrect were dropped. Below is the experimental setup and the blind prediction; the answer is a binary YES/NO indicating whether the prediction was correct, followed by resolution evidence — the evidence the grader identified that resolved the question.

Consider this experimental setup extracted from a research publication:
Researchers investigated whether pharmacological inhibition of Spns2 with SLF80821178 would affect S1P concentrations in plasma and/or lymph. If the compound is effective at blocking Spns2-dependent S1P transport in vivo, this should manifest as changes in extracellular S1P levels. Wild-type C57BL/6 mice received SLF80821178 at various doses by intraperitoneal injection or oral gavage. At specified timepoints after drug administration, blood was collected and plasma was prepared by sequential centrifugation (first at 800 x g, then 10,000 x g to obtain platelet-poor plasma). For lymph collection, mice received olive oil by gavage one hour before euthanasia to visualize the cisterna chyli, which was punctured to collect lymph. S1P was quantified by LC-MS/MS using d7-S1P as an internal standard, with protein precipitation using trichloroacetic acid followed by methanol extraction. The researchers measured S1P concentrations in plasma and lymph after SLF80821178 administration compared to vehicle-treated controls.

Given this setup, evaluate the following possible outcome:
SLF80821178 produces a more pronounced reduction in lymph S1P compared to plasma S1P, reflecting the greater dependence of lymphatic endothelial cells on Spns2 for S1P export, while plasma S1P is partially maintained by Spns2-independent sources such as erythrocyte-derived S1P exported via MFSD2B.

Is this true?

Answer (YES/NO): NO